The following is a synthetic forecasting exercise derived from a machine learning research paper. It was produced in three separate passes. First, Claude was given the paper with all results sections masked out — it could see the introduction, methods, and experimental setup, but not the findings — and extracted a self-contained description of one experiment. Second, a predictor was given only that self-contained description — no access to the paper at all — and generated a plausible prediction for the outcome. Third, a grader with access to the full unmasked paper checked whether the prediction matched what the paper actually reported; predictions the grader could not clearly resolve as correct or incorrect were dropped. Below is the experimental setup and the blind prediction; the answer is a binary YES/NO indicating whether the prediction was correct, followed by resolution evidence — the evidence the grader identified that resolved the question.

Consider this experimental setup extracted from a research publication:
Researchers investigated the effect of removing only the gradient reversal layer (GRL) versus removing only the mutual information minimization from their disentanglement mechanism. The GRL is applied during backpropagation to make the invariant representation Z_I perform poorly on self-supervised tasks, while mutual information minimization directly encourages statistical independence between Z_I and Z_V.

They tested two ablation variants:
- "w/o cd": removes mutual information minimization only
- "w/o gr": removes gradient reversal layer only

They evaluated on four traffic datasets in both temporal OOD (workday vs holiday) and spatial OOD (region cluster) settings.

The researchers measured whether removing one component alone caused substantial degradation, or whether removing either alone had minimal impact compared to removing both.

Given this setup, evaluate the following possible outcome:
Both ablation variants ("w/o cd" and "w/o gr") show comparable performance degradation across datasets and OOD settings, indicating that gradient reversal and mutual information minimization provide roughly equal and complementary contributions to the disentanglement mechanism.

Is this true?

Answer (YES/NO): NO